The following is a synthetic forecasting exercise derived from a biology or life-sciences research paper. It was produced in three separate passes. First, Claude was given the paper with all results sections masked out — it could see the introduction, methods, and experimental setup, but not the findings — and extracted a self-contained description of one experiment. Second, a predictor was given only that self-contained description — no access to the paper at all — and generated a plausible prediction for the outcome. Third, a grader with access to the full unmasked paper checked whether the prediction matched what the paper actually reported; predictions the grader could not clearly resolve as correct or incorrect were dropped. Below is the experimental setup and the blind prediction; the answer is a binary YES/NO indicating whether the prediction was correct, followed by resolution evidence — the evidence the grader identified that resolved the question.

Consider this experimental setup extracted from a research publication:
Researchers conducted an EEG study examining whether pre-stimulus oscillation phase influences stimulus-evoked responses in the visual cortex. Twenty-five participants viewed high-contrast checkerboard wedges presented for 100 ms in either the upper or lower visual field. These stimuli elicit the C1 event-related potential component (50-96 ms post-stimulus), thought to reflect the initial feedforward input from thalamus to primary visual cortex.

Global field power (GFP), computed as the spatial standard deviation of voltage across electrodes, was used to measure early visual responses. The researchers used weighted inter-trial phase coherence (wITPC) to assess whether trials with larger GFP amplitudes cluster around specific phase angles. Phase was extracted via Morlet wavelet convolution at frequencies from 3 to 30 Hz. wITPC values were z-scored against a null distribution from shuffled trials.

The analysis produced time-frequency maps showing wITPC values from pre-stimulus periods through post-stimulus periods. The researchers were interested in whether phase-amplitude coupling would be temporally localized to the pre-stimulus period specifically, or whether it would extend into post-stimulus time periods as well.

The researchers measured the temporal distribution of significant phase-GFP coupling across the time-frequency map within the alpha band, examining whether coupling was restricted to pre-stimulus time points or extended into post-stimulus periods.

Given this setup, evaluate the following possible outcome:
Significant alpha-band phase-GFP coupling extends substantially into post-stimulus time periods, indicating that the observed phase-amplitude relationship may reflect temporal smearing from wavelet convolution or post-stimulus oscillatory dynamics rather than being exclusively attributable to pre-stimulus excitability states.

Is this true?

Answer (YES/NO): YES